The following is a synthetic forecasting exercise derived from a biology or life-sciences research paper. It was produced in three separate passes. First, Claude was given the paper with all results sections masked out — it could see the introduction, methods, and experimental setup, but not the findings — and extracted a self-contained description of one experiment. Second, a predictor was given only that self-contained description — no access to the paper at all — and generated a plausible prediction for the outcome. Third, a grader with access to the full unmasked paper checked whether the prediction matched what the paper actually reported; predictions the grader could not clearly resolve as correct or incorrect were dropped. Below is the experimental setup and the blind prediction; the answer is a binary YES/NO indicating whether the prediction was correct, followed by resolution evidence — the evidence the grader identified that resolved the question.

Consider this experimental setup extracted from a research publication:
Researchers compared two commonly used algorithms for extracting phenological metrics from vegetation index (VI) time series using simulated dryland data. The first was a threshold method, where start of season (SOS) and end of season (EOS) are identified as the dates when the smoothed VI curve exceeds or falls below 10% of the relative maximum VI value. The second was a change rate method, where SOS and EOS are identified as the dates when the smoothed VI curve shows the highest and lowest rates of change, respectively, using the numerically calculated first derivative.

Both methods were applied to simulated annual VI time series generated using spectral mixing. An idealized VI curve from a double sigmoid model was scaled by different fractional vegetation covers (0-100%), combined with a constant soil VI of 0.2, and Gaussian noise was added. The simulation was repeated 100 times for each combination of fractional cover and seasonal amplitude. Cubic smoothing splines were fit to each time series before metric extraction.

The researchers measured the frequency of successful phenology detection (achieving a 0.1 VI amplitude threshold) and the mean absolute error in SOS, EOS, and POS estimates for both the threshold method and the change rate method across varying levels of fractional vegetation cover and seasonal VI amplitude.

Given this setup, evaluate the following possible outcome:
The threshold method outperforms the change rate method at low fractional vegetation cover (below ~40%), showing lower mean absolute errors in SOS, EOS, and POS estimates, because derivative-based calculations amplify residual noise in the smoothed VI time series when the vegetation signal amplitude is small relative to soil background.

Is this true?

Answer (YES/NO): NO